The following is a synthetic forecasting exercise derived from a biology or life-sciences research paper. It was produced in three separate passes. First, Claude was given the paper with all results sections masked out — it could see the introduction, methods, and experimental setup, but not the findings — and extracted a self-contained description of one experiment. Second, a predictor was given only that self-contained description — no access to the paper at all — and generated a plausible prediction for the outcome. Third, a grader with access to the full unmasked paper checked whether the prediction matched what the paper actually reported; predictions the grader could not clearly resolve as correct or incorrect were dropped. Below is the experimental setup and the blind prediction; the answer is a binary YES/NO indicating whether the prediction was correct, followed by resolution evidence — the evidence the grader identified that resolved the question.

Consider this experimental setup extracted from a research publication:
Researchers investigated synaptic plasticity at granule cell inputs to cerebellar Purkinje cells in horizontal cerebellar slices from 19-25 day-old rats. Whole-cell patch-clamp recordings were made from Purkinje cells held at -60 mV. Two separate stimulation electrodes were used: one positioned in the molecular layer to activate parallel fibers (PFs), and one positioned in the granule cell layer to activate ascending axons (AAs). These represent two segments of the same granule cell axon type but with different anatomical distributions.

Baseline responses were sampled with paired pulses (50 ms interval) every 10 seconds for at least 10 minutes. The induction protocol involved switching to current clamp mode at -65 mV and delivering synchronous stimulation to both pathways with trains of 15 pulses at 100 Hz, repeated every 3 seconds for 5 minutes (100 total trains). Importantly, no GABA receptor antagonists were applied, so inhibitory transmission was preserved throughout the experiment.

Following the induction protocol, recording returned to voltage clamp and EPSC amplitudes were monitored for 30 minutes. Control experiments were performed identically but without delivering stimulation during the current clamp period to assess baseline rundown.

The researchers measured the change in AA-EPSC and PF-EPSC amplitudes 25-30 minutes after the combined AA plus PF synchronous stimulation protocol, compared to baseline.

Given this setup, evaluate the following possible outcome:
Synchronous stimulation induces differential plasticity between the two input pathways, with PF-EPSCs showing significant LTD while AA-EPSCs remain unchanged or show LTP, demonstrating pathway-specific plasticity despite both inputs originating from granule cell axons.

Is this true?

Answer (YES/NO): YES